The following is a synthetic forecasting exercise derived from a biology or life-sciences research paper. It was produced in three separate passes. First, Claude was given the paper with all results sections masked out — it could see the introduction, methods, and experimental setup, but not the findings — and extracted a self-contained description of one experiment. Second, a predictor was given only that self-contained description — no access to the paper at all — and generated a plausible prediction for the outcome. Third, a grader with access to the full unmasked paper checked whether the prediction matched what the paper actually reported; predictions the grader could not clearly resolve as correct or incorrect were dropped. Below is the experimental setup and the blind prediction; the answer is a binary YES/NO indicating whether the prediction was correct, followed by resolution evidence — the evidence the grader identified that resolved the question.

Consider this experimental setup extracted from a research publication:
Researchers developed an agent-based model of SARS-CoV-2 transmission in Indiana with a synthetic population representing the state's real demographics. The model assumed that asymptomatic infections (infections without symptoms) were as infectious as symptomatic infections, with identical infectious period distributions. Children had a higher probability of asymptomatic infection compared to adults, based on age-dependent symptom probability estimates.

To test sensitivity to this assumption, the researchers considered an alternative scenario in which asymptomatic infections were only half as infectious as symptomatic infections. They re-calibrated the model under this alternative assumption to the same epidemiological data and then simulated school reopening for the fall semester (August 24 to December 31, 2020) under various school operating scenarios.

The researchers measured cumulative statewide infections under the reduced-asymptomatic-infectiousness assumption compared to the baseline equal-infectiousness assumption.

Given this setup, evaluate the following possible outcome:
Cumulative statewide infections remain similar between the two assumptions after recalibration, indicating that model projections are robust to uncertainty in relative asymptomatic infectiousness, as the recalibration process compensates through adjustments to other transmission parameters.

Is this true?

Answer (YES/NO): YES